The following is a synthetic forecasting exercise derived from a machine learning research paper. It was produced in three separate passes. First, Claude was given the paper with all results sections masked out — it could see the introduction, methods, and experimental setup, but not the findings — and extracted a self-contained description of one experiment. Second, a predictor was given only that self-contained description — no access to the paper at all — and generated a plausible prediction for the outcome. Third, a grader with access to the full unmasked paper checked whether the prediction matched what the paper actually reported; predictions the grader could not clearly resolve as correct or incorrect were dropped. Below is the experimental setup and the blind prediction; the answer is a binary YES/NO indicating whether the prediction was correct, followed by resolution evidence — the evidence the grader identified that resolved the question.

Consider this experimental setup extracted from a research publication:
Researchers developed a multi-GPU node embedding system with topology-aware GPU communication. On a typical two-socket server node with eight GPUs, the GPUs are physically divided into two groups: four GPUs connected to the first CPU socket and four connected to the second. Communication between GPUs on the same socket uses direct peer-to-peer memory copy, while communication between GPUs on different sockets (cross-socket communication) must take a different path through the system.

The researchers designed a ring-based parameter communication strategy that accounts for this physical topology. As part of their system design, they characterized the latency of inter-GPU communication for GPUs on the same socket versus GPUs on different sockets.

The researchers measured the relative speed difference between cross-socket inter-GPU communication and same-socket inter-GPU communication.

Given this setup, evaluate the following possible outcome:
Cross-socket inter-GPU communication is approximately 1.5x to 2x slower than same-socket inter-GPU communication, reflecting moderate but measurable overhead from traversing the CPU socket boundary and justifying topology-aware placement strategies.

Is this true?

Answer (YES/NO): NO